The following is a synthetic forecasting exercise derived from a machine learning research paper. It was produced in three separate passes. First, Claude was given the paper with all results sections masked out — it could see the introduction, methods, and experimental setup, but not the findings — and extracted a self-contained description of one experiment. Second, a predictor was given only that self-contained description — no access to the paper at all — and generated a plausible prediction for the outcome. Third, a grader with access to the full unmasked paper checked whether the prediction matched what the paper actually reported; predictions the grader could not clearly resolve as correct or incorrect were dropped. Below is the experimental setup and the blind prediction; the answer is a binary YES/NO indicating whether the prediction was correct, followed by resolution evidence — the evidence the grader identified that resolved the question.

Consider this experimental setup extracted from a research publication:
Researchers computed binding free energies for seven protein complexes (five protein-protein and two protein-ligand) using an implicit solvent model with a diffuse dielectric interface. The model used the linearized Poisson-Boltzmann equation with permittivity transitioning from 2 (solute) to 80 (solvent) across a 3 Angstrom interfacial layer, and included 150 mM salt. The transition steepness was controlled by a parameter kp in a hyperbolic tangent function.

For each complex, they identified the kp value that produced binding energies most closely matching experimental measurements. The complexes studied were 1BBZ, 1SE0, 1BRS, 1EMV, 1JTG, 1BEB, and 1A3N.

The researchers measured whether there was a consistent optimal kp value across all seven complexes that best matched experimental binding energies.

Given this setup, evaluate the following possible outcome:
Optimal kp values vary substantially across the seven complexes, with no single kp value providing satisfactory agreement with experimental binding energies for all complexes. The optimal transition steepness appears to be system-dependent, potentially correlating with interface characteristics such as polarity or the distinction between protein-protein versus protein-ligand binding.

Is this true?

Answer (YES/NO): YES